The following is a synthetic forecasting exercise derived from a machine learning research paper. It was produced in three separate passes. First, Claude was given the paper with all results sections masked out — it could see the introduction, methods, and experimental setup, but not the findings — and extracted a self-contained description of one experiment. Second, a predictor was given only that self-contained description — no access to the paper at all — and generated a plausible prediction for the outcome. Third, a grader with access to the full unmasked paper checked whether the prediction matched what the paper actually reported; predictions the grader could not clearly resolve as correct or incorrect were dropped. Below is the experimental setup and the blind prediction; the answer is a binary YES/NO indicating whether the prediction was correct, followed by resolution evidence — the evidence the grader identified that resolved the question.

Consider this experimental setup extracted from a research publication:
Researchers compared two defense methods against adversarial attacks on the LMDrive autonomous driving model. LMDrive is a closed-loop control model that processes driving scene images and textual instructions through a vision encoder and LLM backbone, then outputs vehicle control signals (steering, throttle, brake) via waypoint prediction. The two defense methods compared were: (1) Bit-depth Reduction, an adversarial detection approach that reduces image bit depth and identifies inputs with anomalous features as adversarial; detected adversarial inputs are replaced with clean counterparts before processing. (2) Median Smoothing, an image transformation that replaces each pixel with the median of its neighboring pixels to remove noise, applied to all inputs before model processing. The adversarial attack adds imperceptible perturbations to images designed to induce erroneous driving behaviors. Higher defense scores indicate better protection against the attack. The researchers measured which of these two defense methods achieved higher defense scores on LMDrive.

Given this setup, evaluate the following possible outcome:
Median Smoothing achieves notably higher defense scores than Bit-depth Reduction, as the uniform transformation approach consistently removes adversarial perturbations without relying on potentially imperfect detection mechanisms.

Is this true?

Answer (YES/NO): NO